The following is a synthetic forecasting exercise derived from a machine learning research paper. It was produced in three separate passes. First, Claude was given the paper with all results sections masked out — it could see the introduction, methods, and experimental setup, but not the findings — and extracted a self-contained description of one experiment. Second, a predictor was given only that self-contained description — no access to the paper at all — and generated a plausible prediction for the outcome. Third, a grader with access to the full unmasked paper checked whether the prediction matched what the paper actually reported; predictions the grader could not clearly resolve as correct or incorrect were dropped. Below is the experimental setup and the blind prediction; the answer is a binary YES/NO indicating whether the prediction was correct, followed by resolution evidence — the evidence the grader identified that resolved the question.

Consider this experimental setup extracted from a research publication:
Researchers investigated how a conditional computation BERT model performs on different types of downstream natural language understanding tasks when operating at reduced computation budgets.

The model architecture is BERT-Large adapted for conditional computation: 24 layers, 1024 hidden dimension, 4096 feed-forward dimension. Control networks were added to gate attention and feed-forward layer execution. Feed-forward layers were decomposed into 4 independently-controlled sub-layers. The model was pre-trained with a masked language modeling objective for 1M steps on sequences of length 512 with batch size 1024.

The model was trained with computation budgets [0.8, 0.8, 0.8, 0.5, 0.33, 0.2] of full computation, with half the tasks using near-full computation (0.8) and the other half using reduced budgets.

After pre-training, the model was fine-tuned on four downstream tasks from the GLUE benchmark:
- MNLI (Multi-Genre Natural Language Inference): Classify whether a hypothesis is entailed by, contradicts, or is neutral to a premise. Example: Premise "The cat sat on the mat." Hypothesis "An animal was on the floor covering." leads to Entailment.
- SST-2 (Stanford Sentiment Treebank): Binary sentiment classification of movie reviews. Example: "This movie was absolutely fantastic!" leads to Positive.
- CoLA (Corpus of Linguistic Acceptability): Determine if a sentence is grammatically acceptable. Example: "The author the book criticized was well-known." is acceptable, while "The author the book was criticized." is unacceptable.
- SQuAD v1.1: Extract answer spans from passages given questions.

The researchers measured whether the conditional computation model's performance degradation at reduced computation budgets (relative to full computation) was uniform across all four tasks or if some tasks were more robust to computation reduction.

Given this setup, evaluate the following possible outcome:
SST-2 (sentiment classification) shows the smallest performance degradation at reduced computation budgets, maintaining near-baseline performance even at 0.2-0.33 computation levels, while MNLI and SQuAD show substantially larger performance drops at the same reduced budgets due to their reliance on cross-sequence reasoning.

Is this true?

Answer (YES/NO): NO